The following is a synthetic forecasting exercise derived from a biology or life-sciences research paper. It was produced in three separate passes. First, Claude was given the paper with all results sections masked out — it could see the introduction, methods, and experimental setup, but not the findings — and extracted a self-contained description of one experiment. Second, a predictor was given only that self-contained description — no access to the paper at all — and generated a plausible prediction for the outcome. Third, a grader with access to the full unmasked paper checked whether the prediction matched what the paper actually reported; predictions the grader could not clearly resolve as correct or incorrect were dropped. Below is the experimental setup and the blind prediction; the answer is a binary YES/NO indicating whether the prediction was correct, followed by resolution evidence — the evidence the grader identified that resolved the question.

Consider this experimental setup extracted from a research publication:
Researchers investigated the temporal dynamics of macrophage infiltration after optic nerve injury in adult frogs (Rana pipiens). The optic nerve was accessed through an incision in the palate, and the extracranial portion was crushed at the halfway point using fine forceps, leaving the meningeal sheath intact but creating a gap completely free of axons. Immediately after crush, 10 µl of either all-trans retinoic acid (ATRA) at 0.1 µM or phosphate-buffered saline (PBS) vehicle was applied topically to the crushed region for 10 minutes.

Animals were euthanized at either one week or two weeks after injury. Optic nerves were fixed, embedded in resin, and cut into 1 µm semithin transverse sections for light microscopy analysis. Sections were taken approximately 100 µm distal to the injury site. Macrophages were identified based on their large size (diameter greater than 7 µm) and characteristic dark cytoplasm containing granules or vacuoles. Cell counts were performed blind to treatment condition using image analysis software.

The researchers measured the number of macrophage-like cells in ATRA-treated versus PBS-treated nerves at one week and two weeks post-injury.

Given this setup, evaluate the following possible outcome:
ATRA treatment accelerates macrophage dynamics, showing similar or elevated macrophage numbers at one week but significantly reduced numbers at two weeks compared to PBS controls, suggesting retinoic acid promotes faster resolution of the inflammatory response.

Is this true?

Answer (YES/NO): NO